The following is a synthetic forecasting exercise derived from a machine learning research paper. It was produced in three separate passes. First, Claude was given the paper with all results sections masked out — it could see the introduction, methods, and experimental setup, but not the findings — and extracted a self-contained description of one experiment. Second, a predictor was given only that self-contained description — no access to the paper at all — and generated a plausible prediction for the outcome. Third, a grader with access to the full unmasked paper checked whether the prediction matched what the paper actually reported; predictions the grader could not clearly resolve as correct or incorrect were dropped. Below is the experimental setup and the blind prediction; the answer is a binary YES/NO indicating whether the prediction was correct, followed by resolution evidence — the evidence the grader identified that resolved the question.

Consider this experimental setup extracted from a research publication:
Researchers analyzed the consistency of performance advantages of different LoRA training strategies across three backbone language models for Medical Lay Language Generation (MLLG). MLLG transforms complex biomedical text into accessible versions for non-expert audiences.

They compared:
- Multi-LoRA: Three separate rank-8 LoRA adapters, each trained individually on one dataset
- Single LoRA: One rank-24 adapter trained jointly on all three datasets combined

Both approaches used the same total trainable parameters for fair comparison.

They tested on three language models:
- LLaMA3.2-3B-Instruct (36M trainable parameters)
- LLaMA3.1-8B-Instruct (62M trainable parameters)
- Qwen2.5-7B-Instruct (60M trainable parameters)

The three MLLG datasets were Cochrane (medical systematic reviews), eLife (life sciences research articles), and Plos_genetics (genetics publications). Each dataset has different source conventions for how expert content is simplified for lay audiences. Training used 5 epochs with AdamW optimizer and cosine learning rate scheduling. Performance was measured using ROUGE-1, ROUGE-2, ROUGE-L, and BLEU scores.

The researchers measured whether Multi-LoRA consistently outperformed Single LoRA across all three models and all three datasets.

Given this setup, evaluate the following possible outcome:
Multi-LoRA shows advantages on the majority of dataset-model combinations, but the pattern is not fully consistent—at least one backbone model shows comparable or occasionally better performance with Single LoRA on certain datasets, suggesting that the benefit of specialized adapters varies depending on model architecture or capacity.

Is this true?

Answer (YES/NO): YES